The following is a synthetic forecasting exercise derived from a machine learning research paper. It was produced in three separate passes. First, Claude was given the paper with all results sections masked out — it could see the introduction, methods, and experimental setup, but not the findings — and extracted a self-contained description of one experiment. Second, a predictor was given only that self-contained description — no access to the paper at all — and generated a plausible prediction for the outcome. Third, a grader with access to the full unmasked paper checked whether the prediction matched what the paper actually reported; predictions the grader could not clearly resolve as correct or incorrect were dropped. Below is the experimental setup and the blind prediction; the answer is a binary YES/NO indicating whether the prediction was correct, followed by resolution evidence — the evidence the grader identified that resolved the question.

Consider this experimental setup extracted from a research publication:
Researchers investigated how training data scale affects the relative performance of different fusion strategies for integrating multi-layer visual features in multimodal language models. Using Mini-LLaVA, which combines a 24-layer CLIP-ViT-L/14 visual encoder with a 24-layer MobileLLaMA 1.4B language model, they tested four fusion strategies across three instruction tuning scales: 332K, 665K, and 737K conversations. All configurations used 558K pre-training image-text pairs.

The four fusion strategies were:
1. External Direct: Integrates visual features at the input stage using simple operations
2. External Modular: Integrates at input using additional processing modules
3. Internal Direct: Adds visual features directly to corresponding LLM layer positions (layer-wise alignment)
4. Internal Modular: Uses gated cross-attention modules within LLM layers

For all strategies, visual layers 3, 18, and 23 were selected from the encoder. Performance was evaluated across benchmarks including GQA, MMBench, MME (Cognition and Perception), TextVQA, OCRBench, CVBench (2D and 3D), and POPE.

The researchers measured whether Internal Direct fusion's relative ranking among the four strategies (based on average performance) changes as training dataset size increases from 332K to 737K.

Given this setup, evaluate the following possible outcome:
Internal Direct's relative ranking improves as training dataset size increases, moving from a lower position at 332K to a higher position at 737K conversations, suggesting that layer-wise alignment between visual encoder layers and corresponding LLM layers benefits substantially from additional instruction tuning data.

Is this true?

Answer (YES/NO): NO